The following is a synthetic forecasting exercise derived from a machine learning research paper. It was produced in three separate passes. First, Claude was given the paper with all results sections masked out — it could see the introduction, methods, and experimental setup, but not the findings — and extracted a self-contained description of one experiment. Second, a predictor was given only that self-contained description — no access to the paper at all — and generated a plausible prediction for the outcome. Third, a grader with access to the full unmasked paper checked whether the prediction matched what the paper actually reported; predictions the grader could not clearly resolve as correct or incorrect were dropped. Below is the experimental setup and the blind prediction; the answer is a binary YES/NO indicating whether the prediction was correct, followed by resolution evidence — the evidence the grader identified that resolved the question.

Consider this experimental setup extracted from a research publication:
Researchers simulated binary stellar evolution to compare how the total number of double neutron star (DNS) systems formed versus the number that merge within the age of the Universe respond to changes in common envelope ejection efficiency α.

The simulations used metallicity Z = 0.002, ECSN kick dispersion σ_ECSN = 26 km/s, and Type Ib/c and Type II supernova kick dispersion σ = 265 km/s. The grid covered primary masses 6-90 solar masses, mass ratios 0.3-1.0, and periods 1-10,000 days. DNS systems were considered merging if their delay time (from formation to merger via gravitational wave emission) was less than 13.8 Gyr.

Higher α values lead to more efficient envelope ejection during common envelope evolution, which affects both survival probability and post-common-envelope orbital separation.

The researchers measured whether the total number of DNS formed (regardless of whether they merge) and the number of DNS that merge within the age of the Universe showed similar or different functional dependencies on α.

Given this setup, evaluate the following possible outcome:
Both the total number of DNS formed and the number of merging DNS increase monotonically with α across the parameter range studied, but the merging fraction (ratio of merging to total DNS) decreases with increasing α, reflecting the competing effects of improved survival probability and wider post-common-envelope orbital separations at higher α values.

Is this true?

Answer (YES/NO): NO